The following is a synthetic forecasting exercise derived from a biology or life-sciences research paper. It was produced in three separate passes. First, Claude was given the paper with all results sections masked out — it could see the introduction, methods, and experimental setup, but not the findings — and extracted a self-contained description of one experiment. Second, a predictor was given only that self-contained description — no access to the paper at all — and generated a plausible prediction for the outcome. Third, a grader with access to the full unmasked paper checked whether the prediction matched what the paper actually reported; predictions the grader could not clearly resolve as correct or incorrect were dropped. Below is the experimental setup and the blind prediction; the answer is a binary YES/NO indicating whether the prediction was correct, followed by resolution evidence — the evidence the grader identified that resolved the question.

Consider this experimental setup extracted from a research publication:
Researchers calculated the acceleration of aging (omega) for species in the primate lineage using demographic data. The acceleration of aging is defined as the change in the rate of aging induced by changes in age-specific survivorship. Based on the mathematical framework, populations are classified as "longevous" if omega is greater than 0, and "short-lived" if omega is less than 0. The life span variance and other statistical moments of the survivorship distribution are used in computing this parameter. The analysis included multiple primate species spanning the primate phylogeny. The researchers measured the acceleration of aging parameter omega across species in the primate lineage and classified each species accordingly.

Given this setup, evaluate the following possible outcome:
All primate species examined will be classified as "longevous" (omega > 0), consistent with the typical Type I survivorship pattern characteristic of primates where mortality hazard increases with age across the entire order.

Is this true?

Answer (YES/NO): YES